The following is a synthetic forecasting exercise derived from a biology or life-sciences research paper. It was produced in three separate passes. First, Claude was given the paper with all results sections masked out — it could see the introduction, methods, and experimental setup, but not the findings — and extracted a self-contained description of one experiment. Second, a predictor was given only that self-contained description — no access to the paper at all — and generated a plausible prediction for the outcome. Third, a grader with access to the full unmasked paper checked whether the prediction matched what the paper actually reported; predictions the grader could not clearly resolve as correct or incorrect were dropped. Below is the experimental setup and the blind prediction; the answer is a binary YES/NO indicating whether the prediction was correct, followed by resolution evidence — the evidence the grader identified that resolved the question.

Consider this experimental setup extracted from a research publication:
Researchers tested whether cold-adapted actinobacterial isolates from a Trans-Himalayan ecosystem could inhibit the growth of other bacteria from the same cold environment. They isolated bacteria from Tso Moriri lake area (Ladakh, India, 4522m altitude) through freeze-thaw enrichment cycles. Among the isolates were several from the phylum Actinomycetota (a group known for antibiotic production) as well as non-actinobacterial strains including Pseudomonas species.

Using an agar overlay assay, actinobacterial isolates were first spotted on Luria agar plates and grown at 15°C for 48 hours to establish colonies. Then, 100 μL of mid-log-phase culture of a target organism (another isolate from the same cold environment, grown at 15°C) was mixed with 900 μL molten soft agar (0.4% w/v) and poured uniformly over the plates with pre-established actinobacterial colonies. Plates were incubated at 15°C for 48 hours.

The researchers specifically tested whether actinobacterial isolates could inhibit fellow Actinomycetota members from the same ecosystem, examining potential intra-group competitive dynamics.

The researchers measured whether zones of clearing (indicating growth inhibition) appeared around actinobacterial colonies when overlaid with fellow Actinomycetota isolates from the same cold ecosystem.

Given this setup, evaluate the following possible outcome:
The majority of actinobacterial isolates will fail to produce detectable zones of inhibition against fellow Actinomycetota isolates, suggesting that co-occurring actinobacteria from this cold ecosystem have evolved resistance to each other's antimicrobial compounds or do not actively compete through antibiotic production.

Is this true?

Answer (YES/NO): NO